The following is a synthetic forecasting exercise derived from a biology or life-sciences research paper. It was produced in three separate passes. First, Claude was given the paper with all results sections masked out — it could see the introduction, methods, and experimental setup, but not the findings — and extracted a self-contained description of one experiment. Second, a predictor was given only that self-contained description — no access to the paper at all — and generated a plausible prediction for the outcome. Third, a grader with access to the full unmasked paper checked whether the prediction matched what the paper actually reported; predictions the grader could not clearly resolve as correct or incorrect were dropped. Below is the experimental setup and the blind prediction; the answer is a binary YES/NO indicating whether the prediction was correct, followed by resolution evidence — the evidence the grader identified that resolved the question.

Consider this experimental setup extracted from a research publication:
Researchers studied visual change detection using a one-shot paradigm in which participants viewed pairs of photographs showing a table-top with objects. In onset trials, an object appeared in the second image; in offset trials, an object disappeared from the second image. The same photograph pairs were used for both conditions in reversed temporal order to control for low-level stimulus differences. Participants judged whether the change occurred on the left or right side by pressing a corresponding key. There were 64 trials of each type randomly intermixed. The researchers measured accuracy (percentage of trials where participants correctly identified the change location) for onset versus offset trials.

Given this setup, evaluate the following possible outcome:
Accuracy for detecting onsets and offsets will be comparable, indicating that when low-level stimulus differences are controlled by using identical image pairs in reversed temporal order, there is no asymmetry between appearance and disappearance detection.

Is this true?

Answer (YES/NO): NO